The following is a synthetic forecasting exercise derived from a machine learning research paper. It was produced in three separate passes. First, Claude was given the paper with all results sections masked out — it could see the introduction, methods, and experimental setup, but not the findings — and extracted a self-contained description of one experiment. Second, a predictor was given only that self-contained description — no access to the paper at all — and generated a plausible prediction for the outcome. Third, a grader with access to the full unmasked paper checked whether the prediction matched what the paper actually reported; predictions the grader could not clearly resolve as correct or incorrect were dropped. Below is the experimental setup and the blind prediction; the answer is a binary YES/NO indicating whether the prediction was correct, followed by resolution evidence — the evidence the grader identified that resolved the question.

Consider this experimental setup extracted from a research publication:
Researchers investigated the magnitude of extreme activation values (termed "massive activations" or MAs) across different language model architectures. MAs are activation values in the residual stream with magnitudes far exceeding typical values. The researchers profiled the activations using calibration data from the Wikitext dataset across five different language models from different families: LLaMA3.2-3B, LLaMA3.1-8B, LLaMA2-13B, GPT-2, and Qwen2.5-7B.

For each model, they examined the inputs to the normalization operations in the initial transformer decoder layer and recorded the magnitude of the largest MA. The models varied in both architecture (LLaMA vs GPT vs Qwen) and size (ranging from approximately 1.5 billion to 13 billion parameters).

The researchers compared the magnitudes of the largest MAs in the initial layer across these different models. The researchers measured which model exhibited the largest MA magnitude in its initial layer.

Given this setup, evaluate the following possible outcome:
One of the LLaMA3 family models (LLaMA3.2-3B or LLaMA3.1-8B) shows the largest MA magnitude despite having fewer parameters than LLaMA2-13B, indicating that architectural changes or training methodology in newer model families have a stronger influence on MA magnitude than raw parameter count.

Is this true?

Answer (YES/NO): NO